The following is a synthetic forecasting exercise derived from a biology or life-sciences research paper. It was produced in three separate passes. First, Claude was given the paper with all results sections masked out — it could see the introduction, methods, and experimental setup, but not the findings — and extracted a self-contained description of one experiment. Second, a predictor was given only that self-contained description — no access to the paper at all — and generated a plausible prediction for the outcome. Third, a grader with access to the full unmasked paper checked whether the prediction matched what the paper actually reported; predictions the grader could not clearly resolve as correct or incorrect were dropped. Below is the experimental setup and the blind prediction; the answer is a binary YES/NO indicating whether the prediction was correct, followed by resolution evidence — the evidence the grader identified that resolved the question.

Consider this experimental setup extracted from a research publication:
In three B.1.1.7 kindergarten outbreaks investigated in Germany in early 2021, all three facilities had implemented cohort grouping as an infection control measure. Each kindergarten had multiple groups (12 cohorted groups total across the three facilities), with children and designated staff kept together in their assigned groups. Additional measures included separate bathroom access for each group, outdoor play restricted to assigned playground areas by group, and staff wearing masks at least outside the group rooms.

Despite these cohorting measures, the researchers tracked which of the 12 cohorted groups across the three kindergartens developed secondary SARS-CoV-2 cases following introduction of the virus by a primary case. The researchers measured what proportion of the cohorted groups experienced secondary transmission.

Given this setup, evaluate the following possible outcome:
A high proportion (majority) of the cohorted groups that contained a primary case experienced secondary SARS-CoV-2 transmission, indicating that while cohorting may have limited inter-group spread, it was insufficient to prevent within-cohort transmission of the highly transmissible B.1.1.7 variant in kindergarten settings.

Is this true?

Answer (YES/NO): YES